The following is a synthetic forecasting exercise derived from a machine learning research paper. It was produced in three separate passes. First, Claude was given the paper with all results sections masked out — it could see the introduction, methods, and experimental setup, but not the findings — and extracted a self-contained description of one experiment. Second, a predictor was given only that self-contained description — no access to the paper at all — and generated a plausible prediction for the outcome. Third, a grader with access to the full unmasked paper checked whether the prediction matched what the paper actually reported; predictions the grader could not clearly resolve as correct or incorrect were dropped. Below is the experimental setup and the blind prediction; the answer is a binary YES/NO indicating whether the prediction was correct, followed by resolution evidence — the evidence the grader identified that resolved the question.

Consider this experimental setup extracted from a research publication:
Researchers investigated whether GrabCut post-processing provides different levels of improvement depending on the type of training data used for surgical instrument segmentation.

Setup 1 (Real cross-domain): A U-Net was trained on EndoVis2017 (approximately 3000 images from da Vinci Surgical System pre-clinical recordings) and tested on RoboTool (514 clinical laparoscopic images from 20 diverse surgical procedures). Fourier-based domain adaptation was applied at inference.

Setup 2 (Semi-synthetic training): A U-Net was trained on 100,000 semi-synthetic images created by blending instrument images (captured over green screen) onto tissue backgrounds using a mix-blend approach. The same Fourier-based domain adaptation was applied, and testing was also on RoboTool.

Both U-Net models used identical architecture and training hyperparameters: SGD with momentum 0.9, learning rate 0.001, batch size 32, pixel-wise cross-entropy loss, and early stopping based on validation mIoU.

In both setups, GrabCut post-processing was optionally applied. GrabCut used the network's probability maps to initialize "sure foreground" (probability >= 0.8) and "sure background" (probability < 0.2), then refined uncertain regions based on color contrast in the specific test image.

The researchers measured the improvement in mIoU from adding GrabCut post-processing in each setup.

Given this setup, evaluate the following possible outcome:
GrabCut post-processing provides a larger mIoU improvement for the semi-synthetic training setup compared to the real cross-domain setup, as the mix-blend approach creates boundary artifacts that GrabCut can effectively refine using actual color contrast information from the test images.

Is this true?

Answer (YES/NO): YES